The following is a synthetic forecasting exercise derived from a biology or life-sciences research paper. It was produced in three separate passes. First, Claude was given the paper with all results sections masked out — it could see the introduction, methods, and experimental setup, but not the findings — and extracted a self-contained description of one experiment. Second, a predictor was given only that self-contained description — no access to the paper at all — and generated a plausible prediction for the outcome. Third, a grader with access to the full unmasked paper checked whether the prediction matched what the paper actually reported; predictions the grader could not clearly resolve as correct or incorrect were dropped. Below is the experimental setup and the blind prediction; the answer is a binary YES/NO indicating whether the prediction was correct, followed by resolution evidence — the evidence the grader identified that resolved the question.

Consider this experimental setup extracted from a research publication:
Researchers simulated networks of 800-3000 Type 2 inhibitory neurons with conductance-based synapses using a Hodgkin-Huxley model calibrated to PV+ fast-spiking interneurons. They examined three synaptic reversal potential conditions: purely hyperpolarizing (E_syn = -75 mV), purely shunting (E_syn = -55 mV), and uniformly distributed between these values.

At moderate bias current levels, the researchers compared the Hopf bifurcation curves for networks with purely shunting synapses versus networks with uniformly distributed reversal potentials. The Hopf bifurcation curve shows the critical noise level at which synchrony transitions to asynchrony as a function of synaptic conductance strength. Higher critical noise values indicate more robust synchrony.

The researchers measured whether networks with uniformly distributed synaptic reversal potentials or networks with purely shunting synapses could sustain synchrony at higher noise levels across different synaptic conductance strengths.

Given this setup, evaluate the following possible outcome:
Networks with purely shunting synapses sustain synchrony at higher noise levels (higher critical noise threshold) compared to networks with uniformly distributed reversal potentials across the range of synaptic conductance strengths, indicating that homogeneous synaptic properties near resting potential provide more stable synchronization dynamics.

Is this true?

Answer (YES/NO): NO